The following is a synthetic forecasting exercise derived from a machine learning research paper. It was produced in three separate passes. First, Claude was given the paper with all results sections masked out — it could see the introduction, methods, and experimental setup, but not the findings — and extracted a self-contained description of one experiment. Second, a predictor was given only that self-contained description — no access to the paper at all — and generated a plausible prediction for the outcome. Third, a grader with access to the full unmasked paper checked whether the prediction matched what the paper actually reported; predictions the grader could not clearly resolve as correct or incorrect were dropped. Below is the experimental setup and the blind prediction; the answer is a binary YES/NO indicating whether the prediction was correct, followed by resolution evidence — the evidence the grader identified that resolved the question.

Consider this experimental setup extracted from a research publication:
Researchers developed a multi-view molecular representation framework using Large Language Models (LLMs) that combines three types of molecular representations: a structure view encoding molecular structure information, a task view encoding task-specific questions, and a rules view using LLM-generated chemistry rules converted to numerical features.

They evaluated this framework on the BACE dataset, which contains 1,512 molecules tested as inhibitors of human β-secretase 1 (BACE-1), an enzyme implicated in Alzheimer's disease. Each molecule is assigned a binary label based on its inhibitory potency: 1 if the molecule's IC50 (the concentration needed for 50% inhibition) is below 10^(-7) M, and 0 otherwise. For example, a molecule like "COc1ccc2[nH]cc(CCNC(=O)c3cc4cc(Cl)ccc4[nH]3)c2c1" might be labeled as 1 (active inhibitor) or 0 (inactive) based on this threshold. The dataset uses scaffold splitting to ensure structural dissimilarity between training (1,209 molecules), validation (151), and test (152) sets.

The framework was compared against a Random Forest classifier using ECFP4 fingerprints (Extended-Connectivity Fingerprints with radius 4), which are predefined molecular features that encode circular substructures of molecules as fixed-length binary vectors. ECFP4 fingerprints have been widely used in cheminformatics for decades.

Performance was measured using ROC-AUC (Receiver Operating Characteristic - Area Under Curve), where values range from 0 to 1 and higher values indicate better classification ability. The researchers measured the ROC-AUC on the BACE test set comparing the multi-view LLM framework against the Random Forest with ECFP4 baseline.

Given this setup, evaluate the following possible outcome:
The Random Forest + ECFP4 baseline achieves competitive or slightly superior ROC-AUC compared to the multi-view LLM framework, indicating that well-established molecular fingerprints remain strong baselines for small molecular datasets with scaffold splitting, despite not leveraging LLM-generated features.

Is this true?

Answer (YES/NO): YES